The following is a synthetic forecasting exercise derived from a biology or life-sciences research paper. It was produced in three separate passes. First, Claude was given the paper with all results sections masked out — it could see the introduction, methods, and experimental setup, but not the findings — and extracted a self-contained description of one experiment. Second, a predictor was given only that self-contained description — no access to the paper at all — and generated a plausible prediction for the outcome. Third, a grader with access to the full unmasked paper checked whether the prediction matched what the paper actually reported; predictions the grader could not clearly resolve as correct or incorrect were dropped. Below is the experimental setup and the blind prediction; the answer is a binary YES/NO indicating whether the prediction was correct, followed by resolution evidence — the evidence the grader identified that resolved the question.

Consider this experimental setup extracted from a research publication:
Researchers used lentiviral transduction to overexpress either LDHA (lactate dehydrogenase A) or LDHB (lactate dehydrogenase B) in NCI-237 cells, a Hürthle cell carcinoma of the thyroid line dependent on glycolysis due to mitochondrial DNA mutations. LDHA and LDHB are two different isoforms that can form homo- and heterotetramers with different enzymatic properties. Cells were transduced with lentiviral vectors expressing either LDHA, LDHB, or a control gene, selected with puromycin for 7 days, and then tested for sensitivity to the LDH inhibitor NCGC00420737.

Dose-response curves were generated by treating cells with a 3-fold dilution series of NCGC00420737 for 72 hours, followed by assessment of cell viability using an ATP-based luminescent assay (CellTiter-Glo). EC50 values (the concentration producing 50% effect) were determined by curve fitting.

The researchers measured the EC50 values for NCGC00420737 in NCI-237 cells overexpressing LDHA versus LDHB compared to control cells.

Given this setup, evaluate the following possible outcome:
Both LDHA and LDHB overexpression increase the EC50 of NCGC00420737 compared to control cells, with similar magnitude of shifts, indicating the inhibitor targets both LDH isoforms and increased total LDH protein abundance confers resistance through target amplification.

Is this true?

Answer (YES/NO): YES